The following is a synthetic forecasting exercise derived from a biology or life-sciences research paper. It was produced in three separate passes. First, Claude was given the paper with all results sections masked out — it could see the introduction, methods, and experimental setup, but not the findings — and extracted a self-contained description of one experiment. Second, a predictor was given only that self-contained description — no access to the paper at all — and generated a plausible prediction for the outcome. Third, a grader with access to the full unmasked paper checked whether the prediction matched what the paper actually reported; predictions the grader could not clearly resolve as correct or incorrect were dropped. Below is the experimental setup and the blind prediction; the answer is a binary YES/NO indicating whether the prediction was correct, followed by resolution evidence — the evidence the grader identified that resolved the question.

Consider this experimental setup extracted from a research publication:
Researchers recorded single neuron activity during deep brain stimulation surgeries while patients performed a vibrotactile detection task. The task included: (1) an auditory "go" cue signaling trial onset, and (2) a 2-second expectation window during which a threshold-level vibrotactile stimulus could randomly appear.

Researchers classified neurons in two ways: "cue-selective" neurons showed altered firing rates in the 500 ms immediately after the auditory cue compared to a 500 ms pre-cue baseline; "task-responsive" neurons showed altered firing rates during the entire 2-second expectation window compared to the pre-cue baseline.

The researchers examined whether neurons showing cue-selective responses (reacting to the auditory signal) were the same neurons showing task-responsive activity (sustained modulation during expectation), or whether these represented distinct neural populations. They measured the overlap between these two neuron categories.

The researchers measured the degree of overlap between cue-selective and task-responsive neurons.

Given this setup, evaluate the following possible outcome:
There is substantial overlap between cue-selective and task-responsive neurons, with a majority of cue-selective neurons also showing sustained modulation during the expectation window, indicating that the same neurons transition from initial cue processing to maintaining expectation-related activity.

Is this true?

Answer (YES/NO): NO